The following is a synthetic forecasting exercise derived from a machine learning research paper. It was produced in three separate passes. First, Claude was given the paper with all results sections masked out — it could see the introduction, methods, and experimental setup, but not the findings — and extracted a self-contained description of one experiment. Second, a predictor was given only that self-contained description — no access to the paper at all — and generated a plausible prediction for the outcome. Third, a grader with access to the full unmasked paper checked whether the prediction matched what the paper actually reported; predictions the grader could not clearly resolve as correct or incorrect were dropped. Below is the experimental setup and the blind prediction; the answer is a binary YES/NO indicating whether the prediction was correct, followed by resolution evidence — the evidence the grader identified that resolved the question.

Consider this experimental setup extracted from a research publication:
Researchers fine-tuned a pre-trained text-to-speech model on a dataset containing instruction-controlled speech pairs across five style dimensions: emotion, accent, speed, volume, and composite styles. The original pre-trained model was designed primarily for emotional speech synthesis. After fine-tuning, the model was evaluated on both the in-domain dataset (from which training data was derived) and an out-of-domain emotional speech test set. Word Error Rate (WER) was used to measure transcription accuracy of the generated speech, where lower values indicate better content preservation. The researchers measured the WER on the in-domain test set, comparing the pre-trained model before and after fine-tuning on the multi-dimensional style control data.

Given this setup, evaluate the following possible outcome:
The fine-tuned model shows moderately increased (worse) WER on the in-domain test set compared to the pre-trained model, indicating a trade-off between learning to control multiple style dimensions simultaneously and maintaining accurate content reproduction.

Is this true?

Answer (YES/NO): NO